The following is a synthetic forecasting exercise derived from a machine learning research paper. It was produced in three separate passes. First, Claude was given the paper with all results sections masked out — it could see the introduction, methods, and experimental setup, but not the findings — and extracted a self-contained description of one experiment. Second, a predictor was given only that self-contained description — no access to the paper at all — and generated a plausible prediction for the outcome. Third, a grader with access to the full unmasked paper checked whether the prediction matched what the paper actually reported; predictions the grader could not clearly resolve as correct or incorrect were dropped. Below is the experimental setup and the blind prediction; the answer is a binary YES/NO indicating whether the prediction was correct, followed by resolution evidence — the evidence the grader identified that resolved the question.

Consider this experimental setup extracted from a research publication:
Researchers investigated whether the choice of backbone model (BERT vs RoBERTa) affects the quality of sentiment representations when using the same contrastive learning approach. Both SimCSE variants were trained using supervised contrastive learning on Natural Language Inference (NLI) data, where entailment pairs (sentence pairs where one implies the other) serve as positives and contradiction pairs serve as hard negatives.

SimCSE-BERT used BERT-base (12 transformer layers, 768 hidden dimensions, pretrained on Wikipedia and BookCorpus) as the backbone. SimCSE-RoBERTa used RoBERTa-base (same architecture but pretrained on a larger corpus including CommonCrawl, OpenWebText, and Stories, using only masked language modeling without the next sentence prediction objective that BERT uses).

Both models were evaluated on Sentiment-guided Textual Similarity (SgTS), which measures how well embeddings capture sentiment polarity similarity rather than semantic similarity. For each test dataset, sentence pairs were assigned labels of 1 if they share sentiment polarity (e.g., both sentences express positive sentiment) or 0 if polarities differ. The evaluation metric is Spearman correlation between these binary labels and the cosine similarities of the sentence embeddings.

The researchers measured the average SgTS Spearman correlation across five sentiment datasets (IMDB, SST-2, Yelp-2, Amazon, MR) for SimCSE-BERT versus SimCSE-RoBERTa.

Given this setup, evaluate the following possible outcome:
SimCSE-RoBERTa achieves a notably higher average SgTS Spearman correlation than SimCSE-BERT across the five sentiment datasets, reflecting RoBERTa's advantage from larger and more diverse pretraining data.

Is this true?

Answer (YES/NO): NO